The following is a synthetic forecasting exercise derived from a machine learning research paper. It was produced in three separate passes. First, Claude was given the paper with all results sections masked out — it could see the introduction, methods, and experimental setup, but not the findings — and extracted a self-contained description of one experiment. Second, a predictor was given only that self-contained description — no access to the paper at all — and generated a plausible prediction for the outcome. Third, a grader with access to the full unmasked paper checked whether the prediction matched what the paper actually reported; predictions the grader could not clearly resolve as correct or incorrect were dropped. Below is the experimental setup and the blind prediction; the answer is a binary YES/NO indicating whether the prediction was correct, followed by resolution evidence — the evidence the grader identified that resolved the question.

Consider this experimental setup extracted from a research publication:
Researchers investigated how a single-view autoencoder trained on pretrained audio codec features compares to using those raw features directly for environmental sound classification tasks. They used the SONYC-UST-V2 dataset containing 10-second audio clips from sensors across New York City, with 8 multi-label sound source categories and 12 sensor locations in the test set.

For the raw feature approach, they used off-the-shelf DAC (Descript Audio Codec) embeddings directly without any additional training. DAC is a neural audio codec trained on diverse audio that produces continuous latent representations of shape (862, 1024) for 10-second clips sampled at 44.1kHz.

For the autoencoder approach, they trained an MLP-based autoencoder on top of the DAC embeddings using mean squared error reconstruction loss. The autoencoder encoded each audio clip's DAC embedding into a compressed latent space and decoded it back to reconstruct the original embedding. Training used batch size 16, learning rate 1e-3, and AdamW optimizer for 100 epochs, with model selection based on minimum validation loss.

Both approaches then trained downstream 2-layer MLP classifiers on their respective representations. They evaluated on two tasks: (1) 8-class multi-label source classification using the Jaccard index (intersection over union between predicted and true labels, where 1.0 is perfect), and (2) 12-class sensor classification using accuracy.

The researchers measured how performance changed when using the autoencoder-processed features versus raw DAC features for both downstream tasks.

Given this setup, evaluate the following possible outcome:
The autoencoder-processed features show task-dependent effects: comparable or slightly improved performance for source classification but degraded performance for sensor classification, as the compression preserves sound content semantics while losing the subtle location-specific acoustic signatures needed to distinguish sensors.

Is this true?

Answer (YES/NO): NO